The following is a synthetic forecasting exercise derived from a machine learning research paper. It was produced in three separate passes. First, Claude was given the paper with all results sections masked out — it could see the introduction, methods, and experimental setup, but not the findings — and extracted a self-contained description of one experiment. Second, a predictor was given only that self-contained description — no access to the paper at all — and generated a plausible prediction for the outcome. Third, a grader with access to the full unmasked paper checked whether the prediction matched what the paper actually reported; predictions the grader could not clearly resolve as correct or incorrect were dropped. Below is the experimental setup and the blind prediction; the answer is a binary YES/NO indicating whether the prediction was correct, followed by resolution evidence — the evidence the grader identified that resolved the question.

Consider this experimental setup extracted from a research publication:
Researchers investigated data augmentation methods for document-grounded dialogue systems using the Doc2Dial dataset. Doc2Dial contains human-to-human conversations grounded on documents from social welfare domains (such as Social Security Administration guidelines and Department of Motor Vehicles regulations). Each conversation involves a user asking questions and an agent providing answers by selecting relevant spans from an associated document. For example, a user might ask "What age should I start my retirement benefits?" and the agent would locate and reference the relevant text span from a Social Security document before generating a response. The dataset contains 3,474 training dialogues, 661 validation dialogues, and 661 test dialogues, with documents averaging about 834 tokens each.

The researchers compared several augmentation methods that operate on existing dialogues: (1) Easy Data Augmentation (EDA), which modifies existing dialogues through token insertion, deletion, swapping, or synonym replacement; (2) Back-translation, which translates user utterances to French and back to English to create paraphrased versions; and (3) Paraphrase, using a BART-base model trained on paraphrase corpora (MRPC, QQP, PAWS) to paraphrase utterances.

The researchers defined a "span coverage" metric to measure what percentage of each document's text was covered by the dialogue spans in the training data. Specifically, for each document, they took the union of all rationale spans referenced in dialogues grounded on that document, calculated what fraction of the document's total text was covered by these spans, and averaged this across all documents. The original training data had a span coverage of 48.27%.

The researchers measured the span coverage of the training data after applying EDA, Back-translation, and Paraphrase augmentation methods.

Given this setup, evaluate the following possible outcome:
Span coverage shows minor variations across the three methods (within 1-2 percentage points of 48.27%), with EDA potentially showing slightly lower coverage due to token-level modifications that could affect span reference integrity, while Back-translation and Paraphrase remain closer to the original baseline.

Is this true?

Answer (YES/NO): NO